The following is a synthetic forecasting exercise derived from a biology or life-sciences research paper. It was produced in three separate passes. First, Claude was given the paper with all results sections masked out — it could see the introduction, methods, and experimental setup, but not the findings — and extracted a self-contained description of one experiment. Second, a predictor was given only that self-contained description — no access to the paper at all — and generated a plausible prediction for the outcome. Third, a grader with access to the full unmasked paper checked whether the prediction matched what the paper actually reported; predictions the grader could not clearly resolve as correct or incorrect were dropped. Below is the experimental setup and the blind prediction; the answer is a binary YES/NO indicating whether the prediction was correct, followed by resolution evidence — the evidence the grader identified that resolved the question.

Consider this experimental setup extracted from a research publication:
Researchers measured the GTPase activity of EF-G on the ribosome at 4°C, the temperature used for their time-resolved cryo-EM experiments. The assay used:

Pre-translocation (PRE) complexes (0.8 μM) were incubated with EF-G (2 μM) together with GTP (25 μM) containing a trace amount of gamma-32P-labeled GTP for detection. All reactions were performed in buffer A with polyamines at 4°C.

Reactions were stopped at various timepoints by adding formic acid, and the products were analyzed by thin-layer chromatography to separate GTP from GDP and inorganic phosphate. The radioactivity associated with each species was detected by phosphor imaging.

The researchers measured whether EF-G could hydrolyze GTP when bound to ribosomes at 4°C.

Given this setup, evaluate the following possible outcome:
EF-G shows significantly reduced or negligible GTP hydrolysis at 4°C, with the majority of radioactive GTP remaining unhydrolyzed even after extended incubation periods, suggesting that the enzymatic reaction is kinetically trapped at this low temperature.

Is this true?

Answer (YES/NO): NO